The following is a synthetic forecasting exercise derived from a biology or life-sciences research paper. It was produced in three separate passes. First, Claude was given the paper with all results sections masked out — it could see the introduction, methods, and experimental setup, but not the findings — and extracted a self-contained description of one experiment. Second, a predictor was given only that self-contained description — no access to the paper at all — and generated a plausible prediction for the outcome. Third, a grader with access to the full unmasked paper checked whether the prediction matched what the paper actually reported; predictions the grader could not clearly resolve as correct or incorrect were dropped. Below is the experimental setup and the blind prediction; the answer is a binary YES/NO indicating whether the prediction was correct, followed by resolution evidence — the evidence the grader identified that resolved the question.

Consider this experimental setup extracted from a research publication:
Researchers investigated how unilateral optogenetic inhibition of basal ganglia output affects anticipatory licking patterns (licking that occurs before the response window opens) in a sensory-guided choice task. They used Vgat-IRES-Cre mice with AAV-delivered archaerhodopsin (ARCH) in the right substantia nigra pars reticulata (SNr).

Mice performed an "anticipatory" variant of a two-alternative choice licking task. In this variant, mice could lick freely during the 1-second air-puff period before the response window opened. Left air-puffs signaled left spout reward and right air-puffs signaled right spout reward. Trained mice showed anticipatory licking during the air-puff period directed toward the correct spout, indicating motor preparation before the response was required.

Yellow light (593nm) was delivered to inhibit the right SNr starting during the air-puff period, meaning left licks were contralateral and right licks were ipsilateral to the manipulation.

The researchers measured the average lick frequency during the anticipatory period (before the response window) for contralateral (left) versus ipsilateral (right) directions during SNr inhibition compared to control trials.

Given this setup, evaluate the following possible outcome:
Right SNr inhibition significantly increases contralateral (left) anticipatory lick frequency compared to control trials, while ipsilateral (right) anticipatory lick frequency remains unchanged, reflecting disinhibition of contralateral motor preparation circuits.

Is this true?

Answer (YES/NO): NO